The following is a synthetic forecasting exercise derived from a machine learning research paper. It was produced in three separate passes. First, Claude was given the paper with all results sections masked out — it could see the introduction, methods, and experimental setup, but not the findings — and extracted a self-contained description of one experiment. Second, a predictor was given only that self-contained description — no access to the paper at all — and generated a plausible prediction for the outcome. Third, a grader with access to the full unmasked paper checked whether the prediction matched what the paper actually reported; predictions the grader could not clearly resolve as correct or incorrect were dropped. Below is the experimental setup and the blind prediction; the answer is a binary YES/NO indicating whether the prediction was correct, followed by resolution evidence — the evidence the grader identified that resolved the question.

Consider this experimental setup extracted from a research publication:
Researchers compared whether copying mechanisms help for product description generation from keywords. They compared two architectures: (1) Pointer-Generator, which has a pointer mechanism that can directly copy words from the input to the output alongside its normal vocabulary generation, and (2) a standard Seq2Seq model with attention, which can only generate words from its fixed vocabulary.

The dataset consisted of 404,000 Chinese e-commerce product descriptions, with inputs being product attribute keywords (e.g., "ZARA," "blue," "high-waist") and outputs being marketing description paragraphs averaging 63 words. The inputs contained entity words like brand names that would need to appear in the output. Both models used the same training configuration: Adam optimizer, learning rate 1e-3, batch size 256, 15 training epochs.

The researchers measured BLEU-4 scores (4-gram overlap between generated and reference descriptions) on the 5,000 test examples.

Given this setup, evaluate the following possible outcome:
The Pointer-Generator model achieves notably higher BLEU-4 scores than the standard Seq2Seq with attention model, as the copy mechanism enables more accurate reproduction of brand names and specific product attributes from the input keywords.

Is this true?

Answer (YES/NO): NO